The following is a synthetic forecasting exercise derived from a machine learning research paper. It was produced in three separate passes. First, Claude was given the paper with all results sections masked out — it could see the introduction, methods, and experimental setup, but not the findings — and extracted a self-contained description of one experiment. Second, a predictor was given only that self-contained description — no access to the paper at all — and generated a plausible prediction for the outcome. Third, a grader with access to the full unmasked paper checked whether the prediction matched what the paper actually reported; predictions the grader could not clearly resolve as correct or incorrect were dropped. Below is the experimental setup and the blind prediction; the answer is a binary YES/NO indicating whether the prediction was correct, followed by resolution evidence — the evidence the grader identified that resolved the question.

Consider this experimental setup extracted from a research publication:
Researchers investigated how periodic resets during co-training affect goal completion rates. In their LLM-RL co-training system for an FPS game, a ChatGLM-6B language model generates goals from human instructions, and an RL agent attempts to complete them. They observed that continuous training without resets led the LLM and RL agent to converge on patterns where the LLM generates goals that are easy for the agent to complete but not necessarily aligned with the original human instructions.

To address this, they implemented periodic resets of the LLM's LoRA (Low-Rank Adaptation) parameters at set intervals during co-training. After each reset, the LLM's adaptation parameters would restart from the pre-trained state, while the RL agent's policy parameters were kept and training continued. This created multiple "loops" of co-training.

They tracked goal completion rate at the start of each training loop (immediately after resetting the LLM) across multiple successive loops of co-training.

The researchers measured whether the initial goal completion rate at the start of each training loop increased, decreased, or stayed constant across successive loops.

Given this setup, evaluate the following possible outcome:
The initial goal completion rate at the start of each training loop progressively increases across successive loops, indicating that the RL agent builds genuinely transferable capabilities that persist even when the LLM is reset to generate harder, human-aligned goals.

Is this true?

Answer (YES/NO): YES